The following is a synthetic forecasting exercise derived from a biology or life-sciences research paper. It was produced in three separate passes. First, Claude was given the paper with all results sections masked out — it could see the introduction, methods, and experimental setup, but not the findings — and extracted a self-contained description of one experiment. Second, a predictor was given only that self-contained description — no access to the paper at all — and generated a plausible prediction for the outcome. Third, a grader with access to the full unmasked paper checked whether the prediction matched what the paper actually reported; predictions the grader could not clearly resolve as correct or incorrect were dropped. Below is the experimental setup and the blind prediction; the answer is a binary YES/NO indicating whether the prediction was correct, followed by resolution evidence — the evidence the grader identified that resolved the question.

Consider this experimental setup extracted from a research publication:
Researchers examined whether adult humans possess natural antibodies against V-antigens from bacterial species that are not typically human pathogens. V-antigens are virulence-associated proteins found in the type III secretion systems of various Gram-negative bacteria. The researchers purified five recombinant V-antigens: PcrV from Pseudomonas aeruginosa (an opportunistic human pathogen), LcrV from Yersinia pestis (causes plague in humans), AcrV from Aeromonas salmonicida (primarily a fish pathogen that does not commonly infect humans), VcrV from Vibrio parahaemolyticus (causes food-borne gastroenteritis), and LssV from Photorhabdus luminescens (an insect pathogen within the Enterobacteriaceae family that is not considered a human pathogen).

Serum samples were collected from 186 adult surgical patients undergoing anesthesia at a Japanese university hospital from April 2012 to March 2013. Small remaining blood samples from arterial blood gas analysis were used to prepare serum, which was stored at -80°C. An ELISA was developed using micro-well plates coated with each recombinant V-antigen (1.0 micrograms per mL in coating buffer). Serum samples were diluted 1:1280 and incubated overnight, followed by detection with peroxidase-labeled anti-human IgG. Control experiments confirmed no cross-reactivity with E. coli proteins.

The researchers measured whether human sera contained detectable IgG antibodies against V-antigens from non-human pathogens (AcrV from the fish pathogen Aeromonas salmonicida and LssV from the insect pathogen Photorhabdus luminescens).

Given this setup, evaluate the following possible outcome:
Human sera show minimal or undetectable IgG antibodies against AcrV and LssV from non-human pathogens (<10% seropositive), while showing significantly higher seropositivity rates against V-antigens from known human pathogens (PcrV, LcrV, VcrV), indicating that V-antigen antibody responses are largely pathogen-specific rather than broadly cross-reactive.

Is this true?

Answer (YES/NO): NO